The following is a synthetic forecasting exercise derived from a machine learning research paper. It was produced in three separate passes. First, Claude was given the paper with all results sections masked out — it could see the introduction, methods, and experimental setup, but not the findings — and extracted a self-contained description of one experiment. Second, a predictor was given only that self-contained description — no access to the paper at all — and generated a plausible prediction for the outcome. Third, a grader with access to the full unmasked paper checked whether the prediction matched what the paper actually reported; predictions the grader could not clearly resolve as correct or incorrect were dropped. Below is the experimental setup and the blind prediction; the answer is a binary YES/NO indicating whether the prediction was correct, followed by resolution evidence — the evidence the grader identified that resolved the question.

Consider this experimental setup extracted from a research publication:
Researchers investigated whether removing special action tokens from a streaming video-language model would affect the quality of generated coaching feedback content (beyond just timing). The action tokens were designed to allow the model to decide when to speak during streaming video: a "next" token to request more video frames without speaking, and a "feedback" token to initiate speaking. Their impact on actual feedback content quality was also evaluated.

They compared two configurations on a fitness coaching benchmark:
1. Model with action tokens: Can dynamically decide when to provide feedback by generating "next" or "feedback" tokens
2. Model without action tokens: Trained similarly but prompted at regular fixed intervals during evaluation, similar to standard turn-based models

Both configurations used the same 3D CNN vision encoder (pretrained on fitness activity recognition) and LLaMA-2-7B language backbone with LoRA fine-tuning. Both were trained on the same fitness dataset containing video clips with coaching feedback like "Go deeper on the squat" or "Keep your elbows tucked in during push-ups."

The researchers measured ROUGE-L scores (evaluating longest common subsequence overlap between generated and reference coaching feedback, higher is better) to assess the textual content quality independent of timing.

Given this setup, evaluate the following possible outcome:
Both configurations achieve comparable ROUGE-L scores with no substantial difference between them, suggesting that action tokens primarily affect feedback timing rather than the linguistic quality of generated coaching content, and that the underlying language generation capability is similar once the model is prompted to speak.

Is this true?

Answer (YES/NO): YES